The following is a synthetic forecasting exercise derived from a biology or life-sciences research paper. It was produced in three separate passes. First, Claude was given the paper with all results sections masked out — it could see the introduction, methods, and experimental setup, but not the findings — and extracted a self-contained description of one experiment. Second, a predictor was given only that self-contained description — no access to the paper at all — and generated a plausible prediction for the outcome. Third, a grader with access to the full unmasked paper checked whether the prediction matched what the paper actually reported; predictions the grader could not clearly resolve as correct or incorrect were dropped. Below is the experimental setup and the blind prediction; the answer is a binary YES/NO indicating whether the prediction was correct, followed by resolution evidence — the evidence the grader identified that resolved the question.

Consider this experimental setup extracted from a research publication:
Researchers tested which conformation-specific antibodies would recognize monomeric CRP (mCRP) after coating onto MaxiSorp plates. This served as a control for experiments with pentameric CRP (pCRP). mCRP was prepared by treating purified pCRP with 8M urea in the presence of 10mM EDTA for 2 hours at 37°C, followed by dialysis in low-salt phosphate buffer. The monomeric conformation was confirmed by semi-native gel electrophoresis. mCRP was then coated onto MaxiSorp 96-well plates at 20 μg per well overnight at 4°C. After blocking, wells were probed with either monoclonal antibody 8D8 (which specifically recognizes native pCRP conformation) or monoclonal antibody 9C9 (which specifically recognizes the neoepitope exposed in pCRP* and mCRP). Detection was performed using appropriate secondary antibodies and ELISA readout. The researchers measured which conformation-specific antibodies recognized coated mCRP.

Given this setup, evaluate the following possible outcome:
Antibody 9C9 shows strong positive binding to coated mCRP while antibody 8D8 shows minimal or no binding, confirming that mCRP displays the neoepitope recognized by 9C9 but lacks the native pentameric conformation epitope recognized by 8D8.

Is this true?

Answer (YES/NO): YES